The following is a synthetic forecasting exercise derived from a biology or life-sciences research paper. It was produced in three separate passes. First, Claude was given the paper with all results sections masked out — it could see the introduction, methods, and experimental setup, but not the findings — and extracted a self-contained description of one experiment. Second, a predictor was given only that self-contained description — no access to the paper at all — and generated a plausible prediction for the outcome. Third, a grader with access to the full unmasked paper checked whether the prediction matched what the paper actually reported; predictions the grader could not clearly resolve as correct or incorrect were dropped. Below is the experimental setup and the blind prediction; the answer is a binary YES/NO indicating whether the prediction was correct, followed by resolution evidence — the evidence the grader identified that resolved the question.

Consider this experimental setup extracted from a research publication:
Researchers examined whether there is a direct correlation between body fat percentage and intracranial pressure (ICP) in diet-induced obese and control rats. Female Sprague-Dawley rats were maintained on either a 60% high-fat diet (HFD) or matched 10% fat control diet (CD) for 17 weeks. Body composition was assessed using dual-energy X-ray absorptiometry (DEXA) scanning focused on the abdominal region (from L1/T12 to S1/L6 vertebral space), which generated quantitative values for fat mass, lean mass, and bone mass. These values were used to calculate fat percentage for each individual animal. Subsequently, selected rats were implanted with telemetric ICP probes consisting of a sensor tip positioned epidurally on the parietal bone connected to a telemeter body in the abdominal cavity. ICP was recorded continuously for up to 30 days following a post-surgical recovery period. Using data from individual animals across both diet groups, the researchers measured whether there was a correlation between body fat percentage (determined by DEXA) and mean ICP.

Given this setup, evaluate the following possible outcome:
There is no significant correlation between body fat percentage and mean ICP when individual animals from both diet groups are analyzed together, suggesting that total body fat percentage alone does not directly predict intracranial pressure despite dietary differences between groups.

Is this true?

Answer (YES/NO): NO